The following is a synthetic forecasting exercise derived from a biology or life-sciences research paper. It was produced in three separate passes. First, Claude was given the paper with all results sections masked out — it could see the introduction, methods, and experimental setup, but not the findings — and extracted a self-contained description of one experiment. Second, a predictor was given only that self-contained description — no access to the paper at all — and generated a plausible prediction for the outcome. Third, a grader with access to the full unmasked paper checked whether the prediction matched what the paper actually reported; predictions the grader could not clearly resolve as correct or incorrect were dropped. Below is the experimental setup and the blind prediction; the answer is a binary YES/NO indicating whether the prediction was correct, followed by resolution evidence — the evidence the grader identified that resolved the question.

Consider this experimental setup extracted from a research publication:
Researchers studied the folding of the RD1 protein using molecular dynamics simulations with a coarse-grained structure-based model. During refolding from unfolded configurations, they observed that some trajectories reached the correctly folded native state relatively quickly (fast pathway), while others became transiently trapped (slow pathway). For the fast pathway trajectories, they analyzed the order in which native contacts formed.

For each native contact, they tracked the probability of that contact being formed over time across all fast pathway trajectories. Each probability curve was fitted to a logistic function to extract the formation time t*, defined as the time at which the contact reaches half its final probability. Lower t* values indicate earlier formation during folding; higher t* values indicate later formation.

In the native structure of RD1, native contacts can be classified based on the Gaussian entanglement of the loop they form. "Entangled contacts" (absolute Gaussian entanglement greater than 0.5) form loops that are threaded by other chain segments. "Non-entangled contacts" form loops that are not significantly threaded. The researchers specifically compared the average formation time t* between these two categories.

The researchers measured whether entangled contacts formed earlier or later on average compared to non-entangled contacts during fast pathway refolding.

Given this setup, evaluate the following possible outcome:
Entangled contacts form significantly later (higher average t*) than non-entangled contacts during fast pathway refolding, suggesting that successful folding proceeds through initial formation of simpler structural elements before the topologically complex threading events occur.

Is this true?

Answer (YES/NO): YES